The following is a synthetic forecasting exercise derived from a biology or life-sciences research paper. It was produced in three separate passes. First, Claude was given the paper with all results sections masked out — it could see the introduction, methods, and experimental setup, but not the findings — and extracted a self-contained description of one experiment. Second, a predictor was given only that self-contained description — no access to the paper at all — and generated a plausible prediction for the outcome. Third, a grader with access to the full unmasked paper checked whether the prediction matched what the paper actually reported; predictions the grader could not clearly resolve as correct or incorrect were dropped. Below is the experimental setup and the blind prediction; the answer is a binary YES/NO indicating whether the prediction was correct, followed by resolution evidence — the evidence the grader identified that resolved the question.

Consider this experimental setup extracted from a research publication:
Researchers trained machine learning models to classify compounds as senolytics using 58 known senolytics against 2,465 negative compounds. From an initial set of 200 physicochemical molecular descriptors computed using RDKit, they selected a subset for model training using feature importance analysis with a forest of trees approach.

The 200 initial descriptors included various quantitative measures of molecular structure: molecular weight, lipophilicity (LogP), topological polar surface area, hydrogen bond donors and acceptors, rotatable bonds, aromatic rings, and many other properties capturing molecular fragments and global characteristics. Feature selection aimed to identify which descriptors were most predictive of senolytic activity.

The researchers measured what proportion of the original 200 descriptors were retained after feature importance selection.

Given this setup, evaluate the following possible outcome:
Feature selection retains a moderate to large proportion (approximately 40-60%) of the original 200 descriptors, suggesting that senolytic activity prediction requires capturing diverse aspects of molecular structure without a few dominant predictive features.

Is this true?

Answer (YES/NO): NO